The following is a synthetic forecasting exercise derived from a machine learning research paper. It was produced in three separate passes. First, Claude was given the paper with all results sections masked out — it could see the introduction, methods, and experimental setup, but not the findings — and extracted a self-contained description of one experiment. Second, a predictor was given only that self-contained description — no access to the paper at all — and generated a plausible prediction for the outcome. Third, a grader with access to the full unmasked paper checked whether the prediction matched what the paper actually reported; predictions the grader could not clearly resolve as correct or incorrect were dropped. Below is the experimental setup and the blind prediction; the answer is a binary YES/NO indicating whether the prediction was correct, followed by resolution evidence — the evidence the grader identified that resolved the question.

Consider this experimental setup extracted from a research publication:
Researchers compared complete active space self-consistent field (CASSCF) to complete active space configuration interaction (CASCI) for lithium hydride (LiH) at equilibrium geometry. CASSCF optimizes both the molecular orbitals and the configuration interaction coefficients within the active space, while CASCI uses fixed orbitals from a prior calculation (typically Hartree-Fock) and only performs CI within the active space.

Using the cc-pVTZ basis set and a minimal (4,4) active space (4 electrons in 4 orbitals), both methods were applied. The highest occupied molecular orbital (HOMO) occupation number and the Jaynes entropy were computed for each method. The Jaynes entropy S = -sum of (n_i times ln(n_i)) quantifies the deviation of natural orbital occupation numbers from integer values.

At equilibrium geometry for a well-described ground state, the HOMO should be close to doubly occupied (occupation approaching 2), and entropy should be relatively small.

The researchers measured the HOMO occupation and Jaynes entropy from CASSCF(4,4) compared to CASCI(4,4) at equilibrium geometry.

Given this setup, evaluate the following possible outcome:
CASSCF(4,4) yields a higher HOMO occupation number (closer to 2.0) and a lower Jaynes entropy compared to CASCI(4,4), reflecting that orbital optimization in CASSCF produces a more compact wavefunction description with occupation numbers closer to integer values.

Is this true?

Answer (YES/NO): NO